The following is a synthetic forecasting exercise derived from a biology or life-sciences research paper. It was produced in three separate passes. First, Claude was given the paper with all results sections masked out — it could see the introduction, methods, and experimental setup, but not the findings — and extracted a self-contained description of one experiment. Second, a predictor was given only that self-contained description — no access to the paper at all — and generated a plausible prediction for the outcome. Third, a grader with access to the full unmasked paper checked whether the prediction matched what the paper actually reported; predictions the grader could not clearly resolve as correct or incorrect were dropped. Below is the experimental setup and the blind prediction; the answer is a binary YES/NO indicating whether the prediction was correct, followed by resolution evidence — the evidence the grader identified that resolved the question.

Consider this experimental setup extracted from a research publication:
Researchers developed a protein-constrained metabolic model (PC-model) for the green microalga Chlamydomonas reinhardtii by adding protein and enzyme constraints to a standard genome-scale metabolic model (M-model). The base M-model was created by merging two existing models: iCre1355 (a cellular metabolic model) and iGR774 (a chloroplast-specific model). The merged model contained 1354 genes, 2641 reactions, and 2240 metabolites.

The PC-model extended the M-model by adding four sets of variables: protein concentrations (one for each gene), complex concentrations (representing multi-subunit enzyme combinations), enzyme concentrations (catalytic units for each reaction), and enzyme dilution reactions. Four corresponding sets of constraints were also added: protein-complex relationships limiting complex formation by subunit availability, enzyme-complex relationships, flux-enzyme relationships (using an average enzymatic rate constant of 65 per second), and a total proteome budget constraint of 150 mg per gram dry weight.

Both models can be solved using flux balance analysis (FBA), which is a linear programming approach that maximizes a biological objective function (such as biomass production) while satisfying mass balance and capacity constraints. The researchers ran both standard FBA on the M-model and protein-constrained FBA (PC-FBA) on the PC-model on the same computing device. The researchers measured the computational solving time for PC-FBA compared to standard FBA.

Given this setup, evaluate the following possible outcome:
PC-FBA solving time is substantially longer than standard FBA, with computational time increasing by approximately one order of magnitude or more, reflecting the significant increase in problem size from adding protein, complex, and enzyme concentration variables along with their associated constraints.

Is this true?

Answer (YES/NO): NO